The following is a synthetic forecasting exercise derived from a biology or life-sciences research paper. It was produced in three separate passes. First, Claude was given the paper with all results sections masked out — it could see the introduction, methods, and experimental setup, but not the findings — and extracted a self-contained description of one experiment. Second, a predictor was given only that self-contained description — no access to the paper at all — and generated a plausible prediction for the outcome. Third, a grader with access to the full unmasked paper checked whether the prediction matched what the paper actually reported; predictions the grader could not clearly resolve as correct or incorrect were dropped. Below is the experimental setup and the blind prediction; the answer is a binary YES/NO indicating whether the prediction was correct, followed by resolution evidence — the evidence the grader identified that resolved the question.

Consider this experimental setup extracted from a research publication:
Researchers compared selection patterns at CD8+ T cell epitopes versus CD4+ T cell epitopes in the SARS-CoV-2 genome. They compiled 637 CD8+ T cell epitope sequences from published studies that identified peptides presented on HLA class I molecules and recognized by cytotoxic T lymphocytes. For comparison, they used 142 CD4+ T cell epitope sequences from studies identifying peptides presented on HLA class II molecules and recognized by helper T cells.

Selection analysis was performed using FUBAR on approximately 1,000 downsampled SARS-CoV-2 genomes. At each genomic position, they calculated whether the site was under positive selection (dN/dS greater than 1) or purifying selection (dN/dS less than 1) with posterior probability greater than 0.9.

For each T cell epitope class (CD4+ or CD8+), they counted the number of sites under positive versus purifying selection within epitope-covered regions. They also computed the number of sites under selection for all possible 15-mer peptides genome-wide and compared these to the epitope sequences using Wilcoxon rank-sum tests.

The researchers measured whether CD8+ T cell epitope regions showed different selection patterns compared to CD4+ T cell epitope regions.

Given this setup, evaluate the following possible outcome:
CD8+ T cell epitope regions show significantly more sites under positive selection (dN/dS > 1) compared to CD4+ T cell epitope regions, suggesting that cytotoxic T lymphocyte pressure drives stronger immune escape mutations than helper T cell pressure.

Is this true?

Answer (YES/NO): NO